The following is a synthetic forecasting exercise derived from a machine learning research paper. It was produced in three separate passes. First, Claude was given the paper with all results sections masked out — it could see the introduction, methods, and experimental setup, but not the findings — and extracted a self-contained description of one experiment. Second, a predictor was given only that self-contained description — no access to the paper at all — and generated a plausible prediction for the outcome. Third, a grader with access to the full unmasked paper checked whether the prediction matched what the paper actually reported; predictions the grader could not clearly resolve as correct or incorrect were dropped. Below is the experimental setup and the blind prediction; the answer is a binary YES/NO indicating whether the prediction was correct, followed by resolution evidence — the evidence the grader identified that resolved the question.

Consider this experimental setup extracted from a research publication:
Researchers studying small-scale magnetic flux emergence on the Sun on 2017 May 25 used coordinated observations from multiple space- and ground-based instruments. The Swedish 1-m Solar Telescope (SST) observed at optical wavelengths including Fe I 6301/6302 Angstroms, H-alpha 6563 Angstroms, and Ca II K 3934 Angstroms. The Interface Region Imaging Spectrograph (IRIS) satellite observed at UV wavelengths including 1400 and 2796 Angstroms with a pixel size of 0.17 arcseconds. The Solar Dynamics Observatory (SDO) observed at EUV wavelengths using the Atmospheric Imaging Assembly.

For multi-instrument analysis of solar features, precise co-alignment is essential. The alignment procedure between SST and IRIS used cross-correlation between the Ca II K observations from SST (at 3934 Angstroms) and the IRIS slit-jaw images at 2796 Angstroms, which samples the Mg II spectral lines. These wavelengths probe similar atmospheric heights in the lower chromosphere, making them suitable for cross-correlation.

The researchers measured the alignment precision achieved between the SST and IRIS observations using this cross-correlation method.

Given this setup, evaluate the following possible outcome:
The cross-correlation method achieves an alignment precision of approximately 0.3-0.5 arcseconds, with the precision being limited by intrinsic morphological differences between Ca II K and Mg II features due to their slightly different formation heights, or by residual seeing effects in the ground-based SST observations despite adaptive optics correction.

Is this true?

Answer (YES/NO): NO